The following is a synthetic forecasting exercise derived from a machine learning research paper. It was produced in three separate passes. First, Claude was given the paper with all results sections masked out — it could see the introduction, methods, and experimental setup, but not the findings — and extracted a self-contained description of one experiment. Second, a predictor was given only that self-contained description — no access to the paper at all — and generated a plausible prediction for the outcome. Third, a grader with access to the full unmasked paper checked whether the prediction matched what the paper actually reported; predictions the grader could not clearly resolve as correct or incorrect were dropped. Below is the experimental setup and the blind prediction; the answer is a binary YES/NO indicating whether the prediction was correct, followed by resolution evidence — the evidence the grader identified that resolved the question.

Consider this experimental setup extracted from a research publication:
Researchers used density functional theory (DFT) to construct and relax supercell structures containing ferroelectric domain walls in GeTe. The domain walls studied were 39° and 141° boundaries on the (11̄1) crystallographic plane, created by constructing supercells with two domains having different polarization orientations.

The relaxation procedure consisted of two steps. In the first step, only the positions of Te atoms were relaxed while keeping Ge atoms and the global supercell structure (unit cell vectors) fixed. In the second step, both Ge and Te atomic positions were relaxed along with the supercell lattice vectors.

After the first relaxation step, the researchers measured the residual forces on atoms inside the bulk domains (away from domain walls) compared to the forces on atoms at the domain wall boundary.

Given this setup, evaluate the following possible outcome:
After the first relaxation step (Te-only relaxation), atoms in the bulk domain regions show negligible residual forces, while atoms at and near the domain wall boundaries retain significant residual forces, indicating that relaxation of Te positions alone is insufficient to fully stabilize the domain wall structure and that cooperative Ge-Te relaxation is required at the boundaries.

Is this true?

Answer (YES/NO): YES